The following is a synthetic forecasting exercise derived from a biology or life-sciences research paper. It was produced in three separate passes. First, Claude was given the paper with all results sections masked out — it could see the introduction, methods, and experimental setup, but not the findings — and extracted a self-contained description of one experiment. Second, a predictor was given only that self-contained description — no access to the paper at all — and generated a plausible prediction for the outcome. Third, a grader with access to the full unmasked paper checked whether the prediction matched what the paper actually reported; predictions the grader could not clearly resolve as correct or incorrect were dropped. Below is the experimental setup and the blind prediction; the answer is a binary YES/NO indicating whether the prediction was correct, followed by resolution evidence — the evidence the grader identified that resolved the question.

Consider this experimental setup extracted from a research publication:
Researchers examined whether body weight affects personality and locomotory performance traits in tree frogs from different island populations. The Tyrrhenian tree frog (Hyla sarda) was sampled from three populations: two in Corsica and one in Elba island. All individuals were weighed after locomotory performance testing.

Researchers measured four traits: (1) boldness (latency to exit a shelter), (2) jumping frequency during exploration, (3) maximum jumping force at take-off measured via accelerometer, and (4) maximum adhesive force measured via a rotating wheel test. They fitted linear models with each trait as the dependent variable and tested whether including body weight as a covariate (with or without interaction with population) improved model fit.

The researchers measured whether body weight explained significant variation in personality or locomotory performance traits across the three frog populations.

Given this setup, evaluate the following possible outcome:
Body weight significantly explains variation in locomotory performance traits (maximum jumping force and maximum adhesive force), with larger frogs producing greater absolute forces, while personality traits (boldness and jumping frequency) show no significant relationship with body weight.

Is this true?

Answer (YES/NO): NO